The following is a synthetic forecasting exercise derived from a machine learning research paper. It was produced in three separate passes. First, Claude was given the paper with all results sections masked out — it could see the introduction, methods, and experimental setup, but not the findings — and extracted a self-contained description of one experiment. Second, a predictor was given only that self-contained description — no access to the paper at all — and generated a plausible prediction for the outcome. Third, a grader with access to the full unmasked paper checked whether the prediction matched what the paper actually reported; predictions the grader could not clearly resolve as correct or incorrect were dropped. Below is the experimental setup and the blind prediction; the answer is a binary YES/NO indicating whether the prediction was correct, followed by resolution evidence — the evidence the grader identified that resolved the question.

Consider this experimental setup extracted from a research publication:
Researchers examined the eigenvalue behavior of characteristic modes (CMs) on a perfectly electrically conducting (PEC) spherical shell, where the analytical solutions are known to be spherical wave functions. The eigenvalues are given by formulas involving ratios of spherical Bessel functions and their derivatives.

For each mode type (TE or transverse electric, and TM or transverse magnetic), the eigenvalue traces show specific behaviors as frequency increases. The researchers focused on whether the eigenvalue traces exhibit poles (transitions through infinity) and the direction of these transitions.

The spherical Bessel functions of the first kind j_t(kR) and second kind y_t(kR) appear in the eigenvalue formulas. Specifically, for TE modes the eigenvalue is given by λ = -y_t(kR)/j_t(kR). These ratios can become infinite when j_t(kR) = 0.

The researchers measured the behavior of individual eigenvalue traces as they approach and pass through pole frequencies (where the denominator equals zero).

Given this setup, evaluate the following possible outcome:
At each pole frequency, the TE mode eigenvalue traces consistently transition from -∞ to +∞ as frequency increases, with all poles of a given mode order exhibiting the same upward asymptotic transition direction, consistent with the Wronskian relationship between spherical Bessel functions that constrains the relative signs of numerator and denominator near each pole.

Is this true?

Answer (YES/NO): YES